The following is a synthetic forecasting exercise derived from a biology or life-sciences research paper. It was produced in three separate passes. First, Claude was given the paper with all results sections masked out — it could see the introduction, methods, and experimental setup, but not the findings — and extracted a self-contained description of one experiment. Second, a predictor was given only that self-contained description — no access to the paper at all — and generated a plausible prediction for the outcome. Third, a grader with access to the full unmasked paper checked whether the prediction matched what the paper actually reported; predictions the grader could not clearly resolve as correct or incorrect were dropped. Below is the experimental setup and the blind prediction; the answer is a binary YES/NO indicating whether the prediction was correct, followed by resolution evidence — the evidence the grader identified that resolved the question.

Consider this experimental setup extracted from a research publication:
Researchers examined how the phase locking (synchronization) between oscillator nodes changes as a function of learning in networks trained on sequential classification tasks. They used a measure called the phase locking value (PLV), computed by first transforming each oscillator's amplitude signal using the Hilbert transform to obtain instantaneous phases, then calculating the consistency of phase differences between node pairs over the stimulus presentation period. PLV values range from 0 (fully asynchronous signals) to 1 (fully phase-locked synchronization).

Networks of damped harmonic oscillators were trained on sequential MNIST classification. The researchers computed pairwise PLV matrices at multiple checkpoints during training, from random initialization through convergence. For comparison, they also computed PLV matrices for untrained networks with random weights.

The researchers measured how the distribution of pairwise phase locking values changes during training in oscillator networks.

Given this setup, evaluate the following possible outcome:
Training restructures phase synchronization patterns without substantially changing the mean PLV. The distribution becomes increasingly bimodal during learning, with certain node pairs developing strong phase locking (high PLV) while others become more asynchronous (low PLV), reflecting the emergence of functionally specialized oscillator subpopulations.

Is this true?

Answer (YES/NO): NO